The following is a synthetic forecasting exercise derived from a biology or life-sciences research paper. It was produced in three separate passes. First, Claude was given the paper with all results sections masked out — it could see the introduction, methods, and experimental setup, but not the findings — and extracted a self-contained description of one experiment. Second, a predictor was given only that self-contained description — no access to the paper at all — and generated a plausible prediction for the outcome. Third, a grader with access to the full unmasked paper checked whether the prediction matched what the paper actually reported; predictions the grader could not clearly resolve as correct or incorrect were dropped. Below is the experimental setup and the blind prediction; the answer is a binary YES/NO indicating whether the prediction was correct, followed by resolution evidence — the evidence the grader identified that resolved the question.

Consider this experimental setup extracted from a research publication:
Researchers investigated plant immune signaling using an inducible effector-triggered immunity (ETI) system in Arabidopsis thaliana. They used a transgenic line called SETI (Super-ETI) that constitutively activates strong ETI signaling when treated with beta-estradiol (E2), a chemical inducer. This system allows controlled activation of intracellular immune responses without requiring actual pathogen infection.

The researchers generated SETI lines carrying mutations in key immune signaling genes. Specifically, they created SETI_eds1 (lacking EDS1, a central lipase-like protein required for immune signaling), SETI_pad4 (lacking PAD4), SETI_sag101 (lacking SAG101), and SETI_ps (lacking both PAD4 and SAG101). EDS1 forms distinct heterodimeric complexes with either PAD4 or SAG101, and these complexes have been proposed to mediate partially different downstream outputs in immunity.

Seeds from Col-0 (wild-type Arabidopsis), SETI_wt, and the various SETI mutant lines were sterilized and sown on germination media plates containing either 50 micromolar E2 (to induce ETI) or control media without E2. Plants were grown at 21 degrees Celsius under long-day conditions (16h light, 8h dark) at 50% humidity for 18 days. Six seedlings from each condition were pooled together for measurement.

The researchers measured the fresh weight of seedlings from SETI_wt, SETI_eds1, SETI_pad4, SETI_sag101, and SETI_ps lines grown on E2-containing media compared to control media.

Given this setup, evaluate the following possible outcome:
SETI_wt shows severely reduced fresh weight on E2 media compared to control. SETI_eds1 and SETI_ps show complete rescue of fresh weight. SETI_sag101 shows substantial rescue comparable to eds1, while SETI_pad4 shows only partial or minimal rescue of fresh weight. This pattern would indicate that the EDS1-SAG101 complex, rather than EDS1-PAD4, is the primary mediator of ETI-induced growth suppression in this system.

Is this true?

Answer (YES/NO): NO